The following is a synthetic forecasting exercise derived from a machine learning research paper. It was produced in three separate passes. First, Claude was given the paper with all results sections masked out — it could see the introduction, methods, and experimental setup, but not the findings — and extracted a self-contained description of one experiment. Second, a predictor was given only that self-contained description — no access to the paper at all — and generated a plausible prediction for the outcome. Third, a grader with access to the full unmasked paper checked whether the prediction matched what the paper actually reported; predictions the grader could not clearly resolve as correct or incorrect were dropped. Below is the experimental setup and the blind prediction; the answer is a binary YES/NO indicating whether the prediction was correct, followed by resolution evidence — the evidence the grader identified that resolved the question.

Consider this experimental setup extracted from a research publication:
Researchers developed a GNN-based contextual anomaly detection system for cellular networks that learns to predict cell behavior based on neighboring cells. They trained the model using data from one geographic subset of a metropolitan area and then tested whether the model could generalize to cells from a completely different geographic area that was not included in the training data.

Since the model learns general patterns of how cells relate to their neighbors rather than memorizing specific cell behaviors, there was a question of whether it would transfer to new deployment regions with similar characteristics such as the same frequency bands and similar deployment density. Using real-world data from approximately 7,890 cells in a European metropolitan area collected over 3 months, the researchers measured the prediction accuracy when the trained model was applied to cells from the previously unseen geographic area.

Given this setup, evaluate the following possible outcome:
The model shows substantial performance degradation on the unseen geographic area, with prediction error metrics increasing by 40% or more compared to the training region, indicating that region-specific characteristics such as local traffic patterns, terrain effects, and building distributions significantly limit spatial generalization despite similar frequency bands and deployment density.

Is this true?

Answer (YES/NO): NO